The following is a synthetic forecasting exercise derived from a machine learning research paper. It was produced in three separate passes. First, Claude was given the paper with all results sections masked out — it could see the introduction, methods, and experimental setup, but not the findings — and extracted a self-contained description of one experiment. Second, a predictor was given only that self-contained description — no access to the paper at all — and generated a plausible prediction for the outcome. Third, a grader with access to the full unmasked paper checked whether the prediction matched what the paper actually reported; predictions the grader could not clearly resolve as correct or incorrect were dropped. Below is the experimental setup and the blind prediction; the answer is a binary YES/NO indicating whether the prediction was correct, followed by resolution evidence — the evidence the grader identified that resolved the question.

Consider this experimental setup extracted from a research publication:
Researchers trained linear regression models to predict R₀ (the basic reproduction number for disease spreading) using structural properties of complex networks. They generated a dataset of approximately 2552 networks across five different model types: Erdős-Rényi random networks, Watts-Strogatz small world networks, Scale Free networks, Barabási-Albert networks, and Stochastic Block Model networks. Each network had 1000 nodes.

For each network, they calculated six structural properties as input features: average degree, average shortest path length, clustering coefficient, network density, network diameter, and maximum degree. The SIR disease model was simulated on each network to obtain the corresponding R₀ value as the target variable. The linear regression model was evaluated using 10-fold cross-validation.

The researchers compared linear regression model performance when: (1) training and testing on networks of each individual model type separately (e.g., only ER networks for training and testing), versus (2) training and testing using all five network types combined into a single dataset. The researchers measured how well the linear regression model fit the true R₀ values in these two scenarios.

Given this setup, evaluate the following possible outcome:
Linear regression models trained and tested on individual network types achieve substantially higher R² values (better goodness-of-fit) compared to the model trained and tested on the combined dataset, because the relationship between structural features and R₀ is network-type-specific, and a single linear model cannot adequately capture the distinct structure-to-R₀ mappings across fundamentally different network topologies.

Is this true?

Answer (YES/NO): YES